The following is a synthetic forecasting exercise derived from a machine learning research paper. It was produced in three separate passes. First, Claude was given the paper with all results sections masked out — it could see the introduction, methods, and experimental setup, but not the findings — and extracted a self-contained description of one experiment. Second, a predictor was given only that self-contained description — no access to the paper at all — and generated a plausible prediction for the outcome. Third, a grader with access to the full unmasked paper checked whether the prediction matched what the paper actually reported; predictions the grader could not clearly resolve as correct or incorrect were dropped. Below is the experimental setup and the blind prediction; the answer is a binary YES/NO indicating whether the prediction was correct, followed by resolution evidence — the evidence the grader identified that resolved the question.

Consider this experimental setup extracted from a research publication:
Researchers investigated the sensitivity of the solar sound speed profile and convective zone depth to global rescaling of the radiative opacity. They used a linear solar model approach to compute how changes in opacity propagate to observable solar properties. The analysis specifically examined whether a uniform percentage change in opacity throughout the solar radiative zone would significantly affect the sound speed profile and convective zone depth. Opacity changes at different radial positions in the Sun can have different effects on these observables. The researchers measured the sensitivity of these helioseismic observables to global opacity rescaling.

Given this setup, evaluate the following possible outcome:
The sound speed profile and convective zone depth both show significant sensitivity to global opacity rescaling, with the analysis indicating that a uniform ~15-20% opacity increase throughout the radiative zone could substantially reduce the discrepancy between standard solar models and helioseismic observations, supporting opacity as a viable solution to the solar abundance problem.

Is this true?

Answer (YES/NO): NO